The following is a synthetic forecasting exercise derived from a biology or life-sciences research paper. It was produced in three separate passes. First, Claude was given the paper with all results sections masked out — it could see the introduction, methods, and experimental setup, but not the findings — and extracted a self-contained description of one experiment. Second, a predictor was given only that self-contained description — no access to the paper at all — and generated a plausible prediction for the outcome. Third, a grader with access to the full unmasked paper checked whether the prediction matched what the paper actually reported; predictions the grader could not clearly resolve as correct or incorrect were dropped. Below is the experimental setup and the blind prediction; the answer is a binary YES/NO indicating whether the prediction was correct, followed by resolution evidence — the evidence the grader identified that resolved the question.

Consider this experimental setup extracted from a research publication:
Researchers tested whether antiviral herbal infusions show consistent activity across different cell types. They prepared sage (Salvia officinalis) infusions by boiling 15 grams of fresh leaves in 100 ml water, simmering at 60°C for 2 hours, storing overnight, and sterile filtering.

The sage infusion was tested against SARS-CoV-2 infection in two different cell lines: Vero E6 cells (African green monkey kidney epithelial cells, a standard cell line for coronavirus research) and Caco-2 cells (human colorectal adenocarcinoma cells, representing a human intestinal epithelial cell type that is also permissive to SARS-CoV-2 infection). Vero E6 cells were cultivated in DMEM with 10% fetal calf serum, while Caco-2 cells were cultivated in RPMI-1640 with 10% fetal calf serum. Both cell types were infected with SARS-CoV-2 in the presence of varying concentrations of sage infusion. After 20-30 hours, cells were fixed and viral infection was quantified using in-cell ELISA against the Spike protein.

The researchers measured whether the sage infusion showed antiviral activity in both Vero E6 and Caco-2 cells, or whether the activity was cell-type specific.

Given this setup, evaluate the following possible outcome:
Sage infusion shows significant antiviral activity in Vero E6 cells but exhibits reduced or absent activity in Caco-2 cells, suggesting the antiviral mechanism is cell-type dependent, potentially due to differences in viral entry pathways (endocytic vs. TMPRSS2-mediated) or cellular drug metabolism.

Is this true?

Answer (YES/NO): NO